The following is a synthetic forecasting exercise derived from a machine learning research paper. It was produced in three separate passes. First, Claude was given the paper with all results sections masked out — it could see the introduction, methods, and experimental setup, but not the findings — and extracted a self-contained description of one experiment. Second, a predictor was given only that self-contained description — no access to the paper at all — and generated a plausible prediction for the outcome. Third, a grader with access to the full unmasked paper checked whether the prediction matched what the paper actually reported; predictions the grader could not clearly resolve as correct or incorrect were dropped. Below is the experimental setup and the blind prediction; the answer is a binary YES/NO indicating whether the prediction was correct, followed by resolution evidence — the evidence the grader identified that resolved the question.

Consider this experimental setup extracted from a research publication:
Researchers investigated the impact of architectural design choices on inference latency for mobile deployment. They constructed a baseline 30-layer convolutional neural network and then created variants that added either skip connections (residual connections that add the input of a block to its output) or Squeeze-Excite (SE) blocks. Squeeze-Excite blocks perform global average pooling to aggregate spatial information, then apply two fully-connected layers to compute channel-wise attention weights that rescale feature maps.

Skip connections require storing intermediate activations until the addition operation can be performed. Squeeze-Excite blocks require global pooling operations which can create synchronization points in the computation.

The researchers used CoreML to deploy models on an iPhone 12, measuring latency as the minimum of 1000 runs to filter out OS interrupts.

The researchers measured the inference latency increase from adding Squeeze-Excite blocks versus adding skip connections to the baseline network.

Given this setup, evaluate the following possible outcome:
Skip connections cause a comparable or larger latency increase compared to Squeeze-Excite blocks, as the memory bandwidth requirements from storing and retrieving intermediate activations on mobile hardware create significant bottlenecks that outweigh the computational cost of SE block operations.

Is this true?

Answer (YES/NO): YES